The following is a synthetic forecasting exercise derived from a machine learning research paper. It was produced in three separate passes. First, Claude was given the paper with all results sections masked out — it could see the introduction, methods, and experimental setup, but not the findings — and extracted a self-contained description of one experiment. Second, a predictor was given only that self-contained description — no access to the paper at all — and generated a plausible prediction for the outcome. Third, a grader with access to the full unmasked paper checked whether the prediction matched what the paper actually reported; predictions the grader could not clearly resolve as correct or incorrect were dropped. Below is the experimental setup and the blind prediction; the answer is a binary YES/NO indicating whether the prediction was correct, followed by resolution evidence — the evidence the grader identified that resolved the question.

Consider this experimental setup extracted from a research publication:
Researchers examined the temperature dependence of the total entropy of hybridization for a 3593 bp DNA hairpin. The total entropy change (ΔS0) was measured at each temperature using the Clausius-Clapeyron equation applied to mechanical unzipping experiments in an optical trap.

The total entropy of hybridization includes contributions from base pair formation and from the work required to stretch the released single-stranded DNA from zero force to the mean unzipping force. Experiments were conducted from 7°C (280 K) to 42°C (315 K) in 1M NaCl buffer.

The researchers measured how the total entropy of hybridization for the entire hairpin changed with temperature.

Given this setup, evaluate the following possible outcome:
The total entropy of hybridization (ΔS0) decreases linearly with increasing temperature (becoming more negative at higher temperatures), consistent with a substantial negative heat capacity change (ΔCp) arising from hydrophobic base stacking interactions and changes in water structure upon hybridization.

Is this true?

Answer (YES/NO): NO